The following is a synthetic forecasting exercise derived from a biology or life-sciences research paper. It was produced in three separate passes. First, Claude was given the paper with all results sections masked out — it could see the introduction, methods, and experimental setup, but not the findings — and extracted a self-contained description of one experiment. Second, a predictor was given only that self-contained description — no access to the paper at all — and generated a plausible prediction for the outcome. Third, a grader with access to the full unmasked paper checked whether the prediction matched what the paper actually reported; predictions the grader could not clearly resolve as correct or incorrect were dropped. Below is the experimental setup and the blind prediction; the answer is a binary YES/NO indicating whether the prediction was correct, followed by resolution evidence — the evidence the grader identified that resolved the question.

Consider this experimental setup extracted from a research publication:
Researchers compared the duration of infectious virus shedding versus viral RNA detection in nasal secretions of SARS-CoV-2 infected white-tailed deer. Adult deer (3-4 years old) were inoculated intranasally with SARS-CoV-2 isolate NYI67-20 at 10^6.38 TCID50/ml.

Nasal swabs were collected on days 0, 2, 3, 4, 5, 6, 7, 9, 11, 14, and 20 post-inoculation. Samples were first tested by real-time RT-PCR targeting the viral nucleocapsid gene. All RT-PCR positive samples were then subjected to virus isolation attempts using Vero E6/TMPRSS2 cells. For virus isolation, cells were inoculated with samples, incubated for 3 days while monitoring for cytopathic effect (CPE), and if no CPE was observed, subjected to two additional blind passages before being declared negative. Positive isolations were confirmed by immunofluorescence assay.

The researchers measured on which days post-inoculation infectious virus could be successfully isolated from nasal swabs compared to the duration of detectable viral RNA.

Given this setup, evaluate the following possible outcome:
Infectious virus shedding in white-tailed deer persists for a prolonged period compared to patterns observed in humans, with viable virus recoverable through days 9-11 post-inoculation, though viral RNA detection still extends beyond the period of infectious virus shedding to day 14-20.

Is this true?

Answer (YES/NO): NO